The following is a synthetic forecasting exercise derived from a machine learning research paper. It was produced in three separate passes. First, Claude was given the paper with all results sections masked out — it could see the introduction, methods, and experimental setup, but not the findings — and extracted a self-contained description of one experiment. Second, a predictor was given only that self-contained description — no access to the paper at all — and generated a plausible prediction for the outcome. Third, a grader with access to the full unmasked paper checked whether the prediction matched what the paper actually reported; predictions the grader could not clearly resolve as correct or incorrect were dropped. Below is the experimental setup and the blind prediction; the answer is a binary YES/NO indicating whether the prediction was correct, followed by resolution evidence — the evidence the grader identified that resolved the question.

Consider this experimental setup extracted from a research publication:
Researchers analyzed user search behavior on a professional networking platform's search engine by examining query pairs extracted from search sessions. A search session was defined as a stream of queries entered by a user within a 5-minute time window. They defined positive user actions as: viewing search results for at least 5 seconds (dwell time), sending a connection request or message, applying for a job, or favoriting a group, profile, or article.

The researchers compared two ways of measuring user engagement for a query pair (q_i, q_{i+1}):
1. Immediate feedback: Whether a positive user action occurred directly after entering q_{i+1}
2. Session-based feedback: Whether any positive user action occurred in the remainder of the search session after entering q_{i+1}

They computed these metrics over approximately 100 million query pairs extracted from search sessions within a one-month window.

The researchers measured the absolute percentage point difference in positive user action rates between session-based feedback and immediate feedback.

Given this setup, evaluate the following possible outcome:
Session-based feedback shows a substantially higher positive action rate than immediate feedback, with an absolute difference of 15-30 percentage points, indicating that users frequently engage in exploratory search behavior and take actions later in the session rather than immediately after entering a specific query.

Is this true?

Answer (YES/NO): NO